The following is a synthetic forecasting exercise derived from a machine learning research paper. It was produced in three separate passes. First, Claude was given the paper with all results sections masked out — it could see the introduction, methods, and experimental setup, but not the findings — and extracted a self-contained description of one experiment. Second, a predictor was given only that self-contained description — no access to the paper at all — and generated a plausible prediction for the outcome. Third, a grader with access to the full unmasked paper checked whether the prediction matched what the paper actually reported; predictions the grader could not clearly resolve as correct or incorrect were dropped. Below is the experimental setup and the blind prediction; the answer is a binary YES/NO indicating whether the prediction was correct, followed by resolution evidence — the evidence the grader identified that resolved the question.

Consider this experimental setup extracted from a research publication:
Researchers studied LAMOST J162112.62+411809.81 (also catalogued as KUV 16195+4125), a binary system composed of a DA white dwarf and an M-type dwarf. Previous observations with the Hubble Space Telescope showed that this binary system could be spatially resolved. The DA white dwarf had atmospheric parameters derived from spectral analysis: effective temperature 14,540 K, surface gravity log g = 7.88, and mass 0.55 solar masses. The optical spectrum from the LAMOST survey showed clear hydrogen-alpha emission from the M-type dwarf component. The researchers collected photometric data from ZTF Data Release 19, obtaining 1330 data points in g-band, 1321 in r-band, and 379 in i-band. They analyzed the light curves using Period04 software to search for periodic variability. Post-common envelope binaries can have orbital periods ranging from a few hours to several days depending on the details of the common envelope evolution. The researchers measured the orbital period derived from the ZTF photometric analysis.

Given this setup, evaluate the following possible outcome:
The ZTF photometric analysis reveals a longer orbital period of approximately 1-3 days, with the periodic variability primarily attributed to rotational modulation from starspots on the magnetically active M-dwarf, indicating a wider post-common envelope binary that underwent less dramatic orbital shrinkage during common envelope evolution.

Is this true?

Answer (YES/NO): NO